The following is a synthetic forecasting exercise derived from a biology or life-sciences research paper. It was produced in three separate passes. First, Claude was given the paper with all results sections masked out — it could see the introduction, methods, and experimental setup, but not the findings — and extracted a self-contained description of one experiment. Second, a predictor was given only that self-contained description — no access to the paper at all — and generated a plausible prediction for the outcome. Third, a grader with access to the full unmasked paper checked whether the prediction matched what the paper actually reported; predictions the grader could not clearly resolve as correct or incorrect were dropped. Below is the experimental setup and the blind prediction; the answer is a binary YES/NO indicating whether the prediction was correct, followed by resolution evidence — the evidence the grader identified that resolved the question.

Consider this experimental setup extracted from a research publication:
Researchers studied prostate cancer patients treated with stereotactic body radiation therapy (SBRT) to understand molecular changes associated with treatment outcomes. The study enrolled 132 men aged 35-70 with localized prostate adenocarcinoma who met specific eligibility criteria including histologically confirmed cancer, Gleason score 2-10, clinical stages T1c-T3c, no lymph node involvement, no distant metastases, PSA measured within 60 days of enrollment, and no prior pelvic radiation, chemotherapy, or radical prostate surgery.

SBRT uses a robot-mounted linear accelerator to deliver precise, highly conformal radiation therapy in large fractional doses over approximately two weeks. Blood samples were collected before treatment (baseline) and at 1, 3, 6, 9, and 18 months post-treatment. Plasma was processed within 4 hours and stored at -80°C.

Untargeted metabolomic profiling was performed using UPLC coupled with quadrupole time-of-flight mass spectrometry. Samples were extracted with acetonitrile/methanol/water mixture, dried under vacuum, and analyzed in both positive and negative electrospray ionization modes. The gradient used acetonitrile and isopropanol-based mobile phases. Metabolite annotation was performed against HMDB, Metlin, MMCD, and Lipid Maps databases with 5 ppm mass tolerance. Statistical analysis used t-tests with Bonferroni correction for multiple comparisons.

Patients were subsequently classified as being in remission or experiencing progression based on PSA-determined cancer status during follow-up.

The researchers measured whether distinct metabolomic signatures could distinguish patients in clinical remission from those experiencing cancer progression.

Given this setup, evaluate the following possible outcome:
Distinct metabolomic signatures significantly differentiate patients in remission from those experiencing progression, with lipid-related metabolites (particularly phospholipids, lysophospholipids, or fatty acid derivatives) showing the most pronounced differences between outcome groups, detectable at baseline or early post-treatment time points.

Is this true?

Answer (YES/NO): NO